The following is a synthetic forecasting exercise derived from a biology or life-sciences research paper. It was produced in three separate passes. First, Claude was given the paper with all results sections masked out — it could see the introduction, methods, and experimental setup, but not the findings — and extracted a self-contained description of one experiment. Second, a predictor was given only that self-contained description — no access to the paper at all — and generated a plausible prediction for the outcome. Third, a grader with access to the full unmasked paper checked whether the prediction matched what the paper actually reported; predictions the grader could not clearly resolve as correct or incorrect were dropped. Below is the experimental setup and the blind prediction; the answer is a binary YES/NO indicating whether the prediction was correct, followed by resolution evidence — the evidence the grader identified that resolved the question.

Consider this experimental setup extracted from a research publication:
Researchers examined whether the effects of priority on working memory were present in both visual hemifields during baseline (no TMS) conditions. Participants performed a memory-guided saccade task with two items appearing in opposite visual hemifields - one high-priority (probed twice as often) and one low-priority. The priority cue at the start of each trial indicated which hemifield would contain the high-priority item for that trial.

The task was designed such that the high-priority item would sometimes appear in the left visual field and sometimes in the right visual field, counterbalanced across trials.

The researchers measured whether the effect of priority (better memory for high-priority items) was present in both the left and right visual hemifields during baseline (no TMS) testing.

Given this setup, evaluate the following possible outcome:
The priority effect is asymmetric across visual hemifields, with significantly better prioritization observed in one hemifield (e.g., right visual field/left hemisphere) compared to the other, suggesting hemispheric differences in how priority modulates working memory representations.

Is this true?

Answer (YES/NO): NO